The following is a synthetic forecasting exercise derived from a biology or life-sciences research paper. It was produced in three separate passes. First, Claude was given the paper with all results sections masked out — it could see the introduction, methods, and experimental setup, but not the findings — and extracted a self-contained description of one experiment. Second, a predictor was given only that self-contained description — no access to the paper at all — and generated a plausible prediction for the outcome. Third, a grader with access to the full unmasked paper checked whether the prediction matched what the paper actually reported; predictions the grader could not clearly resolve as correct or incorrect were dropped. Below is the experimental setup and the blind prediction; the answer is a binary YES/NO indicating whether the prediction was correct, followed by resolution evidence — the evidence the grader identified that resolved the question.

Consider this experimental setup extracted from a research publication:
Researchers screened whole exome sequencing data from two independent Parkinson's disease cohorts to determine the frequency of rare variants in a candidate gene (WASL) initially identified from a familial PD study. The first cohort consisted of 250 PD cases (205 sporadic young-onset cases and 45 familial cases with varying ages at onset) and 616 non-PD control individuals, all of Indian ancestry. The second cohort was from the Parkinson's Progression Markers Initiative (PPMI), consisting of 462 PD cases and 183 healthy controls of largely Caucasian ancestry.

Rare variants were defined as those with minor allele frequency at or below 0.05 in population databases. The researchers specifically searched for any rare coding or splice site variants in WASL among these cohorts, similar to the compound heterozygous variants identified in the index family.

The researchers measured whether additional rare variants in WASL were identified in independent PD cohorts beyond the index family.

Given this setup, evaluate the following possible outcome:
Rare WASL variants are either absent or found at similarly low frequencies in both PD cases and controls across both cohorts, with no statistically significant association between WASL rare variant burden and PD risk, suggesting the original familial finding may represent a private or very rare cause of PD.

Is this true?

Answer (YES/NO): NO